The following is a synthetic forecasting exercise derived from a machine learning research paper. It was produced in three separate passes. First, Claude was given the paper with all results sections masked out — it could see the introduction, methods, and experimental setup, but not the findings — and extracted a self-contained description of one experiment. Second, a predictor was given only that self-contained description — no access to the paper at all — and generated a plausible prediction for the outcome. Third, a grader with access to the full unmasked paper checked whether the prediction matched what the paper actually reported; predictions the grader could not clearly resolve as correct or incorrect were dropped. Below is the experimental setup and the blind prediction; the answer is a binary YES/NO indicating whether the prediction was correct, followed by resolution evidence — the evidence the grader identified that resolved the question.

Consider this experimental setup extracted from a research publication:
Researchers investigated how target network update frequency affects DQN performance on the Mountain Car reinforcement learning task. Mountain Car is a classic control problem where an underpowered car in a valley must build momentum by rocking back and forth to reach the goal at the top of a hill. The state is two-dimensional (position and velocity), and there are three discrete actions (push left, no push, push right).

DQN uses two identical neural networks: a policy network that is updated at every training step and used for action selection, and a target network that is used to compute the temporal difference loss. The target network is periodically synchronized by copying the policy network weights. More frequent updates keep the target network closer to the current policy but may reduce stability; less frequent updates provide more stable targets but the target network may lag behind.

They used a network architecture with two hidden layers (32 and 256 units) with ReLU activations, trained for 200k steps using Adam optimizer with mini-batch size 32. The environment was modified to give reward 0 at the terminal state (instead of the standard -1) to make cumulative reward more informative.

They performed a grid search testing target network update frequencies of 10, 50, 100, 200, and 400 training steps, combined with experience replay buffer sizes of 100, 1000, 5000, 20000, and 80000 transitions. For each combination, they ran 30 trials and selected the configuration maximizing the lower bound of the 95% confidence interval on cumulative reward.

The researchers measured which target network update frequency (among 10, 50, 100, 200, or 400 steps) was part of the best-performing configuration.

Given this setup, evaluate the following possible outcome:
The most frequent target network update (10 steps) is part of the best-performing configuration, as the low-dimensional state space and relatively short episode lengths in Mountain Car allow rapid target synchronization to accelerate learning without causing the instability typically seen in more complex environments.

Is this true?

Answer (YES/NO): YES